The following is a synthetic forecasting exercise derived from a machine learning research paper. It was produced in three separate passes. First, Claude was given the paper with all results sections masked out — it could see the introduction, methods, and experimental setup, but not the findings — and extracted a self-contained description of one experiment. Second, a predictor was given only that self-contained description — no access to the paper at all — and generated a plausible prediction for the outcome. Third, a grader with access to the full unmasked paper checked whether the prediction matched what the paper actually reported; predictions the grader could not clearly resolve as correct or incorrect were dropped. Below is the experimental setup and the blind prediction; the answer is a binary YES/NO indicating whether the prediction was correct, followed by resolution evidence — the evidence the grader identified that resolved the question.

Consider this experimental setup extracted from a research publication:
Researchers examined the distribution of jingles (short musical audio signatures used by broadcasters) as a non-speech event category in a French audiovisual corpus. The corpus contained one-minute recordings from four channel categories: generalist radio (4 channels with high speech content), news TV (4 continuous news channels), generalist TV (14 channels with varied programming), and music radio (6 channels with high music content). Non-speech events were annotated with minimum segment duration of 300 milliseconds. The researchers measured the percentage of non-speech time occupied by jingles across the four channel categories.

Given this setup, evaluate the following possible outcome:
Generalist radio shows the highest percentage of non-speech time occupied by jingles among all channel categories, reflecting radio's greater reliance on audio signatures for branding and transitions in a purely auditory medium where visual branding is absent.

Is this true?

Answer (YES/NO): YES